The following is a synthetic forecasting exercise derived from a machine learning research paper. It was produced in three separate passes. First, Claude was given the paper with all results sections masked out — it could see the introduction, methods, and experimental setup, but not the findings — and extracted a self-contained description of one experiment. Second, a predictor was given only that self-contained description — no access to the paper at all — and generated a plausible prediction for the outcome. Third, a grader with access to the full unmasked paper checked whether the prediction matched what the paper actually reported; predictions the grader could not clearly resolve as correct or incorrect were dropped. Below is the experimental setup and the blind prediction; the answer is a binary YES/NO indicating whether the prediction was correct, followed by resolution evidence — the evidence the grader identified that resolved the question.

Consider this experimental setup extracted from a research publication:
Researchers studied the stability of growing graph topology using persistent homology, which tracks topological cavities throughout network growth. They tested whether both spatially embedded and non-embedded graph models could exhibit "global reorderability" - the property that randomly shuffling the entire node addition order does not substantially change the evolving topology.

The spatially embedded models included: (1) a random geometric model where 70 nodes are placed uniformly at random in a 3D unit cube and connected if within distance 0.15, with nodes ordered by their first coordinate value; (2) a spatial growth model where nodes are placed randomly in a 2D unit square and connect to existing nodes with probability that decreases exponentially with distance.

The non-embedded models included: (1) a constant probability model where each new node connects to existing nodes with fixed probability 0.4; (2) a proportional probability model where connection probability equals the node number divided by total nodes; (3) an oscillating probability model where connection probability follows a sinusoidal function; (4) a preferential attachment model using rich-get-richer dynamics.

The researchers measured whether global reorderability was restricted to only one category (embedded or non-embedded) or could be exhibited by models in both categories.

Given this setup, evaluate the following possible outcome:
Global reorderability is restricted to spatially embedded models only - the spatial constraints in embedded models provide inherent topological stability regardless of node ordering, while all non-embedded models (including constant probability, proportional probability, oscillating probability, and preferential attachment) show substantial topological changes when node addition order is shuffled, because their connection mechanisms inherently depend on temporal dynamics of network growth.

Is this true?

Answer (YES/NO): NO